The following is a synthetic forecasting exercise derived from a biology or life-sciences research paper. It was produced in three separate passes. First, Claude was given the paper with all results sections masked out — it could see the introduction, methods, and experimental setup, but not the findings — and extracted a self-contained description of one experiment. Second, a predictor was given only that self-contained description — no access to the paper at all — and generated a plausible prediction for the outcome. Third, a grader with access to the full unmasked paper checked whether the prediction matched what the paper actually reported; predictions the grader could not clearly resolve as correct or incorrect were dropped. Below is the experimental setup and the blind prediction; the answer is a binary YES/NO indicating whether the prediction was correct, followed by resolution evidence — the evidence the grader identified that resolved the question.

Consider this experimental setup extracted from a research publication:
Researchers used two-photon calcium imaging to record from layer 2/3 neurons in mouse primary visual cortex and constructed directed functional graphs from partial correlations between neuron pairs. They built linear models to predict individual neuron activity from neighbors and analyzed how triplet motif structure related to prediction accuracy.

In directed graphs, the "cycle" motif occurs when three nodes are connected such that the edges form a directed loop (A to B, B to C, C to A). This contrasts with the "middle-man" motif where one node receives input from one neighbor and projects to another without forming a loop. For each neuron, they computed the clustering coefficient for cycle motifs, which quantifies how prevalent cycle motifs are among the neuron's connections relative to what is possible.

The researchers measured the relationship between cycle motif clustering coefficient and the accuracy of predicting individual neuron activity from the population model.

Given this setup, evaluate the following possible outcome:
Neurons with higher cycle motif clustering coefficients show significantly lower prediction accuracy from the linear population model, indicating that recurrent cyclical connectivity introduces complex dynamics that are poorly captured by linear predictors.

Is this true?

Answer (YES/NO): YES